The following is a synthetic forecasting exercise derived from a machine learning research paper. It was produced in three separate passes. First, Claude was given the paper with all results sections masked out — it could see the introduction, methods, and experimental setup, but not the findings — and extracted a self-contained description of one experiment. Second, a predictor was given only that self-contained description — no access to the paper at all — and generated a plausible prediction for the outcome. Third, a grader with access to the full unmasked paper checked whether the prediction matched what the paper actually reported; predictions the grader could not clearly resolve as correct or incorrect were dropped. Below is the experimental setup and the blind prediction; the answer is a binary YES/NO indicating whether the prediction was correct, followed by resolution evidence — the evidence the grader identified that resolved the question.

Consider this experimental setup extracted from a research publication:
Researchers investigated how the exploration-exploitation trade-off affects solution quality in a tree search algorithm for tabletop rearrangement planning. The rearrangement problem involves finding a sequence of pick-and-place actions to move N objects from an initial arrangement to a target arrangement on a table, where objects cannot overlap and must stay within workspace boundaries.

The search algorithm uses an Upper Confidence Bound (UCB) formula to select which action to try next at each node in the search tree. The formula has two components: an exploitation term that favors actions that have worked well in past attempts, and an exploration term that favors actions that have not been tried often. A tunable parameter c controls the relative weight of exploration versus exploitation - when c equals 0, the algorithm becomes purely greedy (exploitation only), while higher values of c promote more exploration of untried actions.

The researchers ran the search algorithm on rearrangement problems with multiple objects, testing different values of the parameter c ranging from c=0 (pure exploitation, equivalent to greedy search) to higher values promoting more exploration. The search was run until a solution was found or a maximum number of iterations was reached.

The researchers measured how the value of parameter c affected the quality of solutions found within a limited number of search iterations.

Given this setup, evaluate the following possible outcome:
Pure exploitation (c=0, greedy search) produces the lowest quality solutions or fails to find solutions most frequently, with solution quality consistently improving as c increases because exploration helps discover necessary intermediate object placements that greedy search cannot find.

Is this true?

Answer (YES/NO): NO